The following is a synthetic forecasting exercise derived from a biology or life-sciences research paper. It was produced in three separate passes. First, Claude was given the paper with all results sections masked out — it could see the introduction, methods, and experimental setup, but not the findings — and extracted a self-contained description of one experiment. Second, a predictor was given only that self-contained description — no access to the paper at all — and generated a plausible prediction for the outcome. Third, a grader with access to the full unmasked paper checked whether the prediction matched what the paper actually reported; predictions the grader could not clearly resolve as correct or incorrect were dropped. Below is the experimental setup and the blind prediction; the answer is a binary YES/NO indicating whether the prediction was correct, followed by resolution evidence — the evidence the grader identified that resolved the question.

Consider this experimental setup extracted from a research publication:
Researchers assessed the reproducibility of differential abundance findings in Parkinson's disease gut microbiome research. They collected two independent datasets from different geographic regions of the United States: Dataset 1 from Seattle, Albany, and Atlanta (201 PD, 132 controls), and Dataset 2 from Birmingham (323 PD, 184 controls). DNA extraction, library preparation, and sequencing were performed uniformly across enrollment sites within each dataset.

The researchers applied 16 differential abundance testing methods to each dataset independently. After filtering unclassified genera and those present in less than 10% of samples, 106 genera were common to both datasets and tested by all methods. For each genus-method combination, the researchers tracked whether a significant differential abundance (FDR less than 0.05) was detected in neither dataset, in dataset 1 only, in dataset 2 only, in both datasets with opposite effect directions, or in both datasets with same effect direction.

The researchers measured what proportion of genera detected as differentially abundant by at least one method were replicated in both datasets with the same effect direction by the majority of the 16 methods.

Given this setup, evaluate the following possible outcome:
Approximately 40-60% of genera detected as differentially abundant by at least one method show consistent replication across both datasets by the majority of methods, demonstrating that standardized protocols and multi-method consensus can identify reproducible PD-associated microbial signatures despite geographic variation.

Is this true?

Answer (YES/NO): NO